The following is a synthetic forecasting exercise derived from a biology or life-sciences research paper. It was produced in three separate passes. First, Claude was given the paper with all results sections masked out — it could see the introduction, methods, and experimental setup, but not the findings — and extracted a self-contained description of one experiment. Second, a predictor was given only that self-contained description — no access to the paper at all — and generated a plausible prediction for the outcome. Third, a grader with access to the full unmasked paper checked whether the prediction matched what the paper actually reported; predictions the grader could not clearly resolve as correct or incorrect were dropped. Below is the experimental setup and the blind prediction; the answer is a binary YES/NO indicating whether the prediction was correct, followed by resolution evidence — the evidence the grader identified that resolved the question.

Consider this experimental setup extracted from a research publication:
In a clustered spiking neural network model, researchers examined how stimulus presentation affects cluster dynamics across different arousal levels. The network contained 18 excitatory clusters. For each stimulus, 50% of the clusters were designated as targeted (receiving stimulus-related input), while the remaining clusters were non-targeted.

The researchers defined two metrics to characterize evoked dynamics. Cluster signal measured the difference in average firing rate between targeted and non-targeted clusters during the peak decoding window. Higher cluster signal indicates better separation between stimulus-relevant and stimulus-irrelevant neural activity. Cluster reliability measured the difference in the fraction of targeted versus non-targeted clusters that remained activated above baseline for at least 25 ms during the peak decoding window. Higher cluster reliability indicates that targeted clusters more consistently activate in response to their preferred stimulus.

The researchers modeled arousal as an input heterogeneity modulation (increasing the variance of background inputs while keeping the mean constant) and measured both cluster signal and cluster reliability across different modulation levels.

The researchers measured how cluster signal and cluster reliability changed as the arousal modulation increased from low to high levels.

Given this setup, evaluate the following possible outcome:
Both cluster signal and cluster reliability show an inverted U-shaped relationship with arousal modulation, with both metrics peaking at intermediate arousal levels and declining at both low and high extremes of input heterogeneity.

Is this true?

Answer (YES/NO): NO